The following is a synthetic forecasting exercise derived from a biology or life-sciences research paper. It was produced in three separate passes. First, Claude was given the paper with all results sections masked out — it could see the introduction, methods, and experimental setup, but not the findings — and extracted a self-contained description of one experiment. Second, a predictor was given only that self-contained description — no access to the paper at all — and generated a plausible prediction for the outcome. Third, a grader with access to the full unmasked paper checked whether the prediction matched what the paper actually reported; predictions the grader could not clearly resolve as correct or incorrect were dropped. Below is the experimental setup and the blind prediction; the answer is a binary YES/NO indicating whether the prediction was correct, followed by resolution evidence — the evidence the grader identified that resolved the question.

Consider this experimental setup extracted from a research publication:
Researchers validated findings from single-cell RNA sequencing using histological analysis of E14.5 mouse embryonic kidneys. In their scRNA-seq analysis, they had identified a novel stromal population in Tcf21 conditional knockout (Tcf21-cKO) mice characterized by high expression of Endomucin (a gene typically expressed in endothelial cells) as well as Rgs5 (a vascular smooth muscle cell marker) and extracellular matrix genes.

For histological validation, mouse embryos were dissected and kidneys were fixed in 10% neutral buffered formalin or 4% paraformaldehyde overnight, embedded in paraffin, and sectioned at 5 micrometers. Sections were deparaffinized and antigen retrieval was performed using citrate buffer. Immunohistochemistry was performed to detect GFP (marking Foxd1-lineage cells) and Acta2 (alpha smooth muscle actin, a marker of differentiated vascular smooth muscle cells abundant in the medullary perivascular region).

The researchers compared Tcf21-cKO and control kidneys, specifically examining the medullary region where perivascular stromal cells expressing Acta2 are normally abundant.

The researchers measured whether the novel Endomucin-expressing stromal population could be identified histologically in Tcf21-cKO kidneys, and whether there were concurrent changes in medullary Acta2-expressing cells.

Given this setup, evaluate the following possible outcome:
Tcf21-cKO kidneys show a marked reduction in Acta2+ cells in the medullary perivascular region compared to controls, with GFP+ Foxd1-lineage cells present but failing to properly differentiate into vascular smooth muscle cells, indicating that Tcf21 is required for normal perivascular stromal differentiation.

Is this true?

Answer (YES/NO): YES